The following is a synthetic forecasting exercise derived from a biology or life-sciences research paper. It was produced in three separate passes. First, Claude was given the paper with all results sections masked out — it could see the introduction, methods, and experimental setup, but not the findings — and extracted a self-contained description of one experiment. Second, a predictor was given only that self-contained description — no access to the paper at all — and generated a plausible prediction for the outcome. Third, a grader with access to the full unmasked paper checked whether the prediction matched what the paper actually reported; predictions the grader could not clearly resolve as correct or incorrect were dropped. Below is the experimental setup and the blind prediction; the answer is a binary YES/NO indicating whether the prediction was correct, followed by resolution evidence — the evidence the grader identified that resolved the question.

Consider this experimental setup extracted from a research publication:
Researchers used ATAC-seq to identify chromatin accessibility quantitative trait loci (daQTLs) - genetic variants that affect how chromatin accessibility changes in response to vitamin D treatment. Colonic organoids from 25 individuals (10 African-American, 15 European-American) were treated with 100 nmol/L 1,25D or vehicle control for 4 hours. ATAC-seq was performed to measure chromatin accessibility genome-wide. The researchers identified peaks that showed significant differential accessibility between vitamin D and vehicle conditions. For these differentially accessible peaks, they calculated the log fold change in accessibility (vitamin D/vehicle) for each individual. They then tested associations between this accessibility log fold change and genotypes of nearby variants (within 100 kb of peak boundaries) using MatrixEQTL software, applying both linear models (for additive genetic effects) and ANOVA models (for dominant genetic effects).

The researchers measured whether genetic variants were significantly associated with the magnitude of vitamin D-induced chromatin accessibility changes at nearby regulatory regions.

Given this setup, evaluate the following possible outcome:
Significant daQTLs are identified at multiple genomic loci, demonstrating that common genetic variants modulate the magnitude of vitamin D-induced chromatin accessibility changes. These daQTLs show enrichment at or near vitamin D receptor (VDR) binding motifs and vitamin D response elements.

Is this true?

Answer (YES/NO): NO